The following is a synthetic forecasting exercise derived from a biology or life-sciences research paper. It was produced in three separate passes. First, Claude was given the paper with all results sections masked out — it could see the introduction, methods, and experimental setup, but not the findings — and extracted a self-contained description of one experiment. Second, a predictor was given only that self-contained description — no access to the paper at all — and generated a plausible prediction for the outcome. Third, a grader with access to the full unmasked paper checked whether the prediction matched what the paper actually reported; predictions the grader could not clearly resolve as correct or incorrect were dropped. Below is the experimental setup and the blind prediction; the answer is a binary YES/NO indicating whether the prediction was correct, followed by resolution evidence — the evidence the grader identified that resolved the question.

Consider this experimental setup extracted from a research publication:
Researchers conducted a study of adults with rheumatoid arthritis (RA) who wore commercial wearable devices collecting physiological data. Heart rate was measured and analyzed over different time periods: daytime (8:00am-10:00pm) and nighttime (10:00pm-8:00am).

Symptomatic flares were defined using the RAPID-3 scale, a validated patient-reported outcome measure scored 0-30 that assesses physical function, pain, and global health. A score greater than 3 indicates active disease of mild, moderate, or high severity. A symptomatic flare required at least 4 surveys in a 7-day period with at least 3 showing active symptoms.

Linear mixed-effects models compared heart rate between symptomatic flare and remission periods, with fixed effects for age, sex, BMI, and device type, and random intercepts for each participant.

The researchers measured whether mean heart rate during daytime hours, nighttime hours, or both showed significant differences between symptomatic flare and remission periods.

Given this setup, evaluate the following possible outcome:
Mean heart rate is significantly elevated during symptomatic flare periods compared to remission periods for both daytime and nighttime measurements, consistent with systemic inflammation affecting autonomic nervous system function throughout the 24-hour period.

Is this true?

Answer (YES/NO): NO